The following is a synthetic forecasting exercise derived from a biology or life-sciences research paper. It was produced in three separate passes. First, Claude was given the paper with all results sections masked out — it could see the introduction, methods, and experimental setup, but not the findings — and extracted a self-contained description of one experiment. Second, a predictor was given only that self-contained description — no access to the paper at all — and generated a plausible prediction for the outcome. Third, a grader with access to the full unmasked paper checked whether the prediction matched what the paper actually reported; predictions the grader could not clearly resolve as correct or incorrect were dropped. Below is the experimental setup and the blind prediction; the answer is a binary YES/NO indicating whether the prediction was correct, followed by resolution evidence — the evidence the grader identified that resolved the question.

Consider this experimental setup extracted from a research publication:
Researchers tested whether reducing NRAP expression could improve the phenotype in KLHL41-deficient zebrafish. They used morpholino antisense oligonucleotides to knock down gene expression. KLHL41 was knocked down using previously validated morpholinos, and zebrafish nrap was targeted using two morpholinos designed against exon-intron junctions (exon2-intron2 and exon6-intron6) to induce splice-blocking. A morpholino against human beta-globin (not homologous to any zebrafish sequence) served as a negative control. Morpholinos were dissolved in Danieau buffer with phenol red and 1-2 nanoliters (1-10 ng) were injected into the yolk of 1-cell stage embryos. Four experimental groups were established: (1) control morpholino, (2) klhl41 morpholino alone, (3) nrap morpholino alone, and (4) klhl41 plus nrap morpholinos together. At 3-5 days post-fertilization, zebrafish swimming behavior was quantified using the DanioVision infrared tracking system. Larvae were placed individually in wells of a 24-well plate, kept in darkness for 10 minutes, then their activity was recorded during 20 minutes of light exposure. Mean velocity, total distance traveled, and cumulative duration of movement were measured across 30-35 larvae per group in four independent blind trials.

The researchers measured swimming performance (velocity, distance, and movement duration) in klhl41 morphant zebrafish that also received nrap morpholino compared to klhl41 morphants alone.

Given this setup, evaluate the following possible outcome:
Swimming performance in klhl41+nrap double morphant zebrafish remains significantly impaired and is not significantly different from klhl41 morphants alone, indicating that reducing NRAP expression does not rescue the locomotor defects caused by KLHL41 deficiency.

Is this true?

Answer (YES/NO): NO